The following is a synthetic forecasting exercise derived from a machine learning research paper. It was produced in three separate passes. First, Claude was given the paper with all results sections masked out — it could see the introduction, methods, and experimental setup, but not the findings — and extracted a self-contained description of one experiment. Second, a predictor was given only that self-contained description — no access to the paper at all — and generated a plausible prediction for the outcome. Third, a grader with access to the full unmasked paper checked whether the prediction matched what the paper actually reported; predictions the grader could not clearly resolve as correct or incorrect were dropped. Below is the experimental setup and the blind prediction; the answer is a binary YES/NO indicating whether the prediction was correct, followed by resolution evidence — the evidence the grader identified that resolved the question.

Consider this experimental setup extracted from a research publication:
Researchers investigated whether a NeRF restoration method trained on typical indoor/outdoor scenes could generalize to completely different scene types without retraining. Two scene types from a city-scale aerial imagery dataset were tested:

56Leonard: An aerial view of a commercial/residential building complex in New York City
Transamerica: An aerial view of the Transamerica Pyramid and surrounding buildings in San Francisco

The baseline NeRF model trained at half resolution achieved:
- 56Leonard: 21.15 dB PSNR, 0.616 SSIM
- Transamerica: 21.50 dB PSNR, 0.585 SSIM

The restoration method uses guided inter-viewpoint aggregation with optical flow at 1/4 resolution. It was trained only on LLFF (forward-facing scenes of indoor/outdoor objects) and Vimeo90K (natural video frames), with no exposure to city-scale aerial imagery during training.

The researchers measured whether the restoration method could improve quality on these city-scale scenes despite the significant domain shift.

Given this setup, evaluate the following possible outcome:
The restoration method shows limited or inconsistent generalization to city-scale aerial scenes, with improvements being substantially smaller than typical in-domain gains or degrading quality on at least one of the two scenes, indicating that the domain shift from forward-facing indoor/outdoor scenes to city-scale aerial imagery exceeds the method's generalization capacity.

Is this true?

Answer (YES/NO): NO